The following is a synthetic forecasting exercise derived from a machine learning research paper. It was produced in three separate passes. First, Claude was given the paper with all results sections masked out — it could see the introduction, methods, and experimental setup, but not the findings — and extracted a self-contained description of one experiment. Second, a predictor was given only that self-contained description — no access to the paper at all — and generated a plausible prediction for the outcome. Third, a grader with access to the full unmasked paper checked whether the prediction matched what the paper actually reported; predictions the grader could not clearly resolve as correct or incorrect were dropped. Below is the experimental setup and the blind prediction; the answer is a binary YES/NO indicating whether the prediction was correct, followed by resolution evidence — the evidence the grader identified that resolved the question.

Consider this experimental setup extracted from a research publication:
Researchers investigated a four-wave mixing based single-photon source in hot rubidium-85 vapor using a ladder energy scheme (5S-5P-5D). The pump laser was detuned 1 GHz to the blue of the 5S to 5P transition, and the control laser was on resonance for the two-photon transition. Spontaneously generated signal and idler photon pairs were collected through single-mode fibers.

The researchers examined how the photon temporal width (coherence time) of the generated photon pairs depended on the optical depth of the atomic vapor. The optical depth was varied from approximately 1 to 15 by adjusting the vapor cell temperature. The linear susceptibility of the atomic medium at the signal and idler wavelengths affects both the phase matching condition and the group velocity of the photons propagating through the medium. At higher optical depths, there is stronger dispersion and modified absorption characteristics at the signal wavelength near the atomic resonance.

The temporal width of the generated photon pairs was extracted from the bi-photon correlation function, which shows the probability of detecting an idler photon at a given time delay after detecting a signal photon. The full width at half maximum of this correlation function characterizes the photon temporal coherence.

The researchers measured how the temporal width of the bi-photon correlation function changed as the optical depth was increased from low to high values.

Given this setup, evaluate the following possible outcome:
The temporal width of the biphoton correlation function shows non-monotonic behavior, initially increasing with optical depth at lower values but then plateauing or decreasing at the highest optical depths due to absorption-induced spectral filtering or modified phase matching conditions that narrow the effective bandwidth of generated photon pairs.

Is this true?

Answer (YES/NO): NO